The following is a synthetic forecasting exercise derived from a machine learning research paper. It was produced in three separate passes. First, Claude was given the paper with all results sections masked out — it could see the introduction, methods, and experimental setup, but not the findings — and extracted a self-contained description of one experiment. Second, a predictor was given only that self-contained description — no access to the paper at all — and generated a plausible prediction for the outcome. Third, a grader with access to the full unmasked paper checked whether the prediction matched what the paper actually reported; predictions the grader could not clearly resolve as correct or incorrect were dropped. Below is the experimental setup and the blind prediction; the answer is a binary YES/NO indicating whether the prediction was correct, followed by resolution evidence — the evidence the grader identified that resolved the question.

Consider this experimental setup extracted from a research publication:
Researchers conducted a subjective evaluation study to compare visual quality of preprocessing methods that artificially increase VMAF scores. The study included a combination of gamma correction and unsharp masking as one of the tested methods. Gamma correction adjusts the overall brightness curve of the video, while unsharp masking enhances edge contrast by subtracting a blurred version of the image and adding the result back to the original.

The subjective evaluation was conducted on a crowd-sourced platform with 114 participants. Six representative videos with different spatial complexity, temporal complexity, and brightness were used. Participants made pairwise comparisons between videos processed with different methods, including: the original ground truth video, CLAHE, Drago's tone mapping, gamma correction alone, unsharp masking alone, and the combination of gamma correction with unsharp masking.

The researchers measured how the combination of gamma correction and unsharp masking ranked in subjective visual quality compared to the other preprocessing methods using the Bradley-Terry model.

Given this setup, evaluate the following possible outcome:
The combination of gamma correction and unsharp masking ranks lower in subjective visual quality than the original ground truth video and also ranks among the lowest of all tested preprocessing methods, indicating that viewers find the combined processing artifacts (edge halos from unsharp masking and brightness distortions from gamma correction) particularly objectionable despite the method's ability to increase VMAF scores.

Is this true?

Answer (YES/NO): YES